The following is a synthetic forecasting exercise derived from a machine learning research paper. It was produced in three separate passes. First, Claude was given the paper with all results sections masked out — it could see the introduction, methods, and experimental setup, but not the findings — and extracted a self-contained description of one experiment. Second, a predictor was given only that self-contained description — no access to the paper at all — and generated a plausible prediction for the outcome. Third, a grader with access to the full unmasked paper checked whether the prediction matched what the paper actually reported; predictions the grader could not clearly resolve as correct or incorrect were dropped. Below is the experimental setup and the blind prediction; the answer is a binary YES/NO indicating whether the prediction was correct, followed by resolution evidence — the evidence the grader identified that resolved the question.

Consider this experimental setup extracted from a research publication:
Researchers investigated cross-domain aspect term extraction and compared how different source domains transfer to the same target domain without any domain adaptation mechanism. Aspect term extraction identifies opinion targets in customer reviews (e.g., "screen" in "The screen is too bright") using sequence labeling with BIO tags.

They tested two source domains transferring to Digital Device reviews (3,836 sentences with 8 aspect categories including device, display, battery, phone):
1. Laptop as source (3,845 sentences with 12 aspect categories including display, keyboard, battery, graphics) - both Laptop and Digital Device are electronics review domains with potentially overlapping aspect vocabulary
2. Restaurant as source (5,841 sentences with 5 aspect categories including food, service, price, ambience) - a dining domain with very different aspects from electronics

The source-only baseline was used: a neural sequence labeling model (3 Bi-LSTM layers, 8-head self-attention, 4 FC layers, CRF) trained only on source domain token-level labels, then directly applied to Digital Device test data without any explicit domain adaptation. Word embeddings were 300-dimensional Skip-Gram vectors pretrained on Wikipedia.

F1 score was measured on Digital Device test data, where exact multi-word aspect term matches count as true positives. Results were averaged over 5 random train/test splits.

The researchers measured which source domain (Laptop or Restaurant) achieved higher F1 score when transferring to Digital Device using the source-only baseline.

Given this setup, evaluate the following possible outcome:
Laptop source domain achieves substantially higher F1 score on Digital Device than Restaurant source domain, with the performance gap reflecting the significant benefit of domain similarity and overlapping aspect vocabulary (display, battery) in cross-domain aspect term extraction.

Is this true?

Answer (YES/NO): YES